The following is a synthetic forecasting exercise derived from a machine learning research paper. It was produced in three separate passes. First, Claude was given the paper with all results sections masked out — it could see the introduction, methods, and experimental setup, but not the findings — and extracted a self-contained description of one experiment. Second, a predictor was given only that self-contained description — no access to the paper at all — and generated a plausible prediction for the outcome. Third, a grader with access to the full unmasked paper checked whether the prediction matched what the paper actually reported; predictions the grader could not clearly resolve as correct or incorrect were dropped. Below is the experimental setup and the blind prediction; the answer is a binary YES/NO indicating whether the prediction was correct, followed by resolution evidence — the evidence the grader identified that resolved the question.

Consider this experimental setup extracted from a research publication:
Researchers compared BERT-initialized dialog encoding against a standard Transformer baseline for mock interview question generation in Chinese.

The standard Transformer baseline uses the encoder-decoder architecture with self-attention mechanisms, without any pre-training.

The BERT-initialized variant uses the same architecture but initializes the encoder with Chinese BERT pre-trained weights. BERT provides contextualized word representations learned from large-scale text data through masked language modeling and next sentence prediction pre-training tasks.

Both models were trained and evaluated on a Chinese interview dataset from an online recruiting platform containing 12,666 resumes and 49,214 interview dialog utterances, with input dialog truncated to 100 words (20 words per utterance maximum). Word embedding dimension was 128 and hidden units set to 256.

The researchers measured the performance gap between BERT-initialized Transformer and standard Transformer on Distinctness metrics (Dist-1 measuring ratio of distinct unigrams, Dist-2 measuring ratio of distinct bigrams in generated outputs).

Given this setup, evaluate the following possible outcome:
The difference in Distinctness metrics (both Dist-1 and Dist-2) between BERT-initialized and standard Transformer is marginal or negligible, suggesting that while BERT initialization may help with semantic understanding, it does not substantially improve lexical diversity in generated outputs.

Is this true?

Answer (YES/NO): NO